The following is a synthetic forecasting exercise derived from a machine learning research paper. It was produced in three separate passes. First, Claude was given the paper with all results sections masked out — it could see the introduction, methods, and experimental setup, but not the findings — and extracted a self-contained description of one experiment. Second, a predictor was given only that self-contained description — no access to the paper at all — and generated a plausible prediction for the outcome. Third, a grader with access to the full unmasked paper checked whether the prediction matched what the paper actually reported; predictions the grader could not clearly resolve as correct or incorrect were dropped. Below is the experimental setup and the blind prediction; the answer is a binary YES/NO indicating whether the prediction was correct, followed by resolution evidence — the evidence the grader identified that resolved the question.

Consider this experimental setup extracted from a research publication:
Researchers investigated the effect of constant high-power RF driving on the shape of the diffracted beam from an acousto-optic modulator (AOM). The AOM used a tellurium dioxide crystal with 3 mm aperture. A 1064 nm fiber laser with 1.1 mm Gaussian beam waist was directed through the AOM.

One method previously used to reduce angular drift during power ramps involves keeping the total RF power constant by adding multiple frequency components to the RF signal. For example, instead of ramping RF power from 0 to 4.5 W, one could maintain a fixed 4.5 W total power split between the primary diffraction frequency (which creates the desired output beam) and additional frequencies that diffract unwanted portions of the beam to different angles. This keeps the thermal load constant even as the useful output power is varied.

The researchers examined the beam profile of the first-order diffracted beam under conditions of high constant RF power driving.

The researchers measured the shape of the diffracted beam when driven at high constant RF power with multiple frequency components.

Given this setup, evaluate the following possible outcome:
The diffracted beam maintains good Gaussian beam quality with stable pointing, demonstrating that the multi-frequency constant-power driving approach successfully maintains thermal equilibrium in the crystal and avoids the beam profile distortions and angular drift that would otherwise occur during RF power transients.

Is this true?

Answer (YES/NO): NO